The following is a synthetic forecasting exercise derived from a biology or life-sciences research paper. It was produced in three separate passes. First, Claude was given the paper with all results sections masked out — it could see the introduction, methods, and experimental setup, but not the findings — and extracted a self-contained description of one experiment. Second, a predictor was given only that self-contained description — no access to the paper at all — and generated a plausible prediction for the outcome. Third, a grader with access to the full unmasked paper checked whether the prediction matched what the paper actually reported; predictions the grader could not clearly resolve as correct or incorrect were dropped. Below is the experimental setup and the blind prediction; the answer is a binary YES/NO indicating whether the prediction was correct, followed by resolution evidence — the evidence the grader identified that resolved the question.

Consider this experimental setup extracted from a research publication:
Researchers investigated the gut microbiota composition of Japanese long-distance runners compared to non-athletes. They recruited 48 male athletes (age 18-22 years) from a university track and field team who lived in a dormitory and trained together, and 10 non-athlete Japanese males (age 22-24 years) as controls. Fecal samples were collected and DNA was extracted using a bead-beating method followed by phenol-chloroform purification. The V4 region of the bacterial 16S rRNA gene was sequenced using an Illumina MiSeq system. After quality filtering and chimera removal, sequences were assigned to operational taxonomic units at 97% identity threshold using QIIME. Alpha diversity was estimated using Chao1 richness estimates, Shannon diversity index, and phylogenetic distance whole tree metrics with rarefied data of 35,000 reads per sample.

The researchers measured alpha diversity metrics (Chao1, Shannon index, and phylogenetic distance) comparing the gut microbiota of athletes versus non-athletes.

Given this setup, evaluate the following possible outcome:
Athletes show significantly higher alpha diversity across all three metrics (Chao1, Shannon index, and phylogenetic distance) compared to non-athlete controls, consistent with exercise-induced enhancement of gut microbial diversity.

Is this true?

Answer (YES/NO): YES